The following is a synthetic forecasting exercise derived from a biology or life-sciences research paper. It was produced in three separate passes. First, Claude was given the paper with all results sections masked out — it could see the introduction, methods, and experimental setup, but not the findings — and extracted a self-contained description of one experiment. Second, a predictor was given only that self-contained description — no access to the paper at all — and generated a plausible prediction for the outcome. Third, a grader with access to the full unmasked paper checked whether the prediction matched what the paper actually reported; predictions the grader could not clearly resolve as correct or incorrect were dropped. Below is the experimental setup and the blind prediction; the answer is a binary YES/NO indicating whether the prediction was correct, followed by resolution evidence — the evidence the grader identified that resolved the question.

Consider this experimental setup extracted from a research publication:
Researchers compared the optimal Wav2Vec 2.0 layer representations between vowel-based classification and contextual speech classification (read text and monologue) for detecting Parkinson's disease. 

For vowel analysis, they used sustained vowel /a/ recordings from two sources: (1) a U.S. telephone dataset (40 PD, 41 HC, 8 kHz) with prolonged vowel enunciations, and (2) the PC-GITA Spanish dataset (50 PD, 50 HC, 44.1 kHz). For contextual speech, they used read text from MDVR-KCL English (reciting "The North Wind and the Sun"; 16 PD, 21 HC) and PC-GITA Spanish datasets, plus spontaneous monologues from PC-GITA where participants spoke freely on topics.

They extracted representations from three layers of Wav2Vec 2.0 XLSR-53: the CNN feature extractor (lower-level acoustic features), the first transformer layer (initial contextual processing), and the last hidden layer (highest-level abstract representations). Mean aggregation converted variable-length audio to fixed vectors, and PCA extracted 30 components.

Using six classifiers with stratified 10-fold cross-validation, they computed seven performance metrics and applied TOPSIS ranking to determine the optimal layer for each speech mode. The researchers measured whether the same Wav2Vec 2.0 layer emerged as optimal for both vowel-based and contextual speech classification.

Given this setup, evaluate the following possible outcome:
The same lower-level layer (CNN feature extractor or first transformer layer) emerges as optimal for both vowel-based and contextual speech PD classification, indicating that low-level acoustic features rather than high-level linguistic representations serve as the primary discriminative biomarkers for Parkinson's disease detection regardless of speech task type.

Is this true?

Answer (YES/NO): NO